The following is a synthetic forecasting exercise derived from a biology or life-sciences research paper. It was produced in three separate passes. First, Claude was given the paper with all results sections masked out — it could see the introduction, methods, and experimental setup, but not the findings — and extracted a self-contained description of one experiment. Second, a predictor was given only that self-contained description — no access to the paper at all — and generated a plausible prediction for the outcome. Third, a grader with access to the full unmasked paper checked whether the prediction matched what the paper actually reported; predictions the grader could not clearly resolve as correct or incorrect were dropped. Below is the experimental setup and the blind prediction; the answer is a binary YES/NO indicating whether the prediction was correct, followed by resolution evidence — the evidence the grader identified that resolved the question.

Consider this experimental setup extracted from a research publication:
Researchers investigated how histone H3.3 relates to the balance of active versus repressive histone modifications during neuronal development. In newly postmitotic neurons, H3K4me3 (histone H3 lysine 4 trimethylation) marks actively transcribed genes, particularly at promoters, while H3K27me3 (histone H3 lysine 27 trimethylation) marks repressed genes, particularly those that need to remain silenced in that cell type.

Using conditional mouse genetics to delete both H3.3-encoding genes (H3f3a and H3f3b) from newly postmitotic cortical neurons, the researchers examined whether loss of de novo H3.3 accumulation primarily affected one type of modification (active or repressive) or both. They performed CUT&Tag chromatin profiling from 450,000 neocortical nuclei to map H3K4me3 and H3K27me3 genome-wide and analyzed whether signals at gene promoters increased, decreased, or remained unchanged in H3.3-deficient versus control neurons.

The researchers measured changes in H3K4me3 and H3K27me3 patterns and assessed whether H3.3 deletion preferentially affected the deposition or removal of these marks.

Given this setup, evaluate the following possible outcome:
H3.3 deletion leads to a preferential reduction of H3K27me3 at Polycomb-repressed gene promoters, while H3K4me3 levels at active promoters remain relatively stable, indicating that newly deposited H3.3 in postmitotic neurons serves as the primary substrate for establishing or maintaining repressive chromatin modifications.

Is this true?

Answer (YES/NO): NO